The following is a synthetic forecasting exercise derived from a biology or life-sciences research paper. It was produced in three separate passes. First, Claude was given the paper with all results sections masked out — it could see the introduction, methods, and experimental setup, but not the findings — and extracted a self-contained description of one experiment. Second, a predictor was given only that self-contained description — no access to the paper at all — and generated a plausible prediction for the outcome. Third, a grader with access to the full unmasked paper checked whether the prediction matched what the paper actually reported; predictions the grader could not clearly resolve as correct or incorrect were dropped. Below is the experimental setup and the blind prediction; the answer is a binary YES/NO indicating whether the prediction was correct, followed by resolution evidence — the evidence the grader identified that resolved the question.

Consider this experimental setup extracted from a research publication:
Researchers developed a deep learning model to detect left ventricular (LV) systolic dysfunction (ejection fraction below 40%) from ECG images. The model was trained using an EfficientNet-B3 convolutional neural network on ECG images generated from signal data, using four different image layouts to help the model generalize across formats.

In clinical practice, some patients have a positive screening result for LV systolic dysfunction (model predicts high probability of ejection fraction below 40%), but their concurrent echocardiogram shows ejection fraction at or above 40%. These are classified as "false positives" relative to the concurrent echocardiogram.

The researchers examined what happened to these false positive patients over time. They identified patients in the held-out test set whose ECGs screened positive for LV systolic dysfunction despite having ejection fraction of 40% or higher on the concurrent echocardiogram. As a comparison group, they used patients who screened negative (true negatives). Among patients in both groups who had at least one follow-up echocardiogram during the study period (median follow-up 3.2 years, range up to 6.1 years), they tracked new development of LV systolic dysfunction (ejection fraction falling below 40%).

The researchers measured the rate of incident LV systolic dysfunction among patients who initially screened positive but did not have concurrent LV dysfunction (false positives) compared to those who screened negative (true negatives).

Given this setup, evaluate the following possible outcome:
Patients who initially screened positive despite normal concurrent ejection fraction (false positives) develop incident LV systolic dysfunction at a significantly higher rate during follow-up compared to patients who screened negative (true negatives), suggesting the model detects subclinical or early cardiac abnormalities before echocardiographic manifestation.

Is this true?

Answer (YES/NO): YES